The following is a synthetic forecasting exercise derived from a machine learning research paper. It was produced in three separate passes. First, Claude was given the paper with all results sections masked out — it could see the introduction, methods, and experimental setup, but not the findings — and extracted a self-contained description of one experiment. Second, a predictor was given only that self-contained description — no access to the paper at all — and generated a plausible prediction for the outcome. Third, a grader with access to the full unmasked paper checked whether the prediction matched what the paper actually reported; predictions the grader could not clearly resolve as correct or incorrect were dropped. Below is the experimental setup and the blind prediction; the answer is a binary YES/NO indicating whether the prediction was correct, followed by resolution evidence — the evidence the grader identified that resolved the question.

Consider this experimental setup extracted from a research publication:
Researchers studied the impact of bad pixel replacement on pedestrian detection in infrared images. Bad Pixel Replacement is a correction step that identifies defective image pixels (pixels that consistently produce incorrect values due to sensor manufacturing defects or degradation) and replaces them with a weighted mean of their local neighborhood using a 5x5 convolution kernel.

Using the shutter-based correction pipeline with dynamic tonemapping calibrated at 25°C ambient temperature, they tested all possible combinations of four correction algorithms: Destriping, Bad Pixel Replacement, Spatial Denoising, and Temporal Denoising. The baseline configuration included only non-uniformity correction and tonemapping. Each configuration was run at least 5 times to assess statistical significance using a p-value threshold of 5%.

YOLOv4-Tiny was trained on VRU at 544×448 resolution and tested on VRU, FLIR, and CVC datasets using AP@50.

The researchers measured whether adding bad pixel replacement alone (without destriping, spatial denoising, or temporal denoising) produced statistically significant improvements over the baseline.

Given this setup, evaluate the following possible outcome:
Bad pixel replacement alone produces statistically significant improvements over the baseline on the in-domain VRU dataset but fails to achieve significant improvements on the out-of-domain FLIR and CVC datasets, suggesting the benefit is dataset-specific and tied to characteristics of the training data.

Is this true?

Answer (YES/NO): NO